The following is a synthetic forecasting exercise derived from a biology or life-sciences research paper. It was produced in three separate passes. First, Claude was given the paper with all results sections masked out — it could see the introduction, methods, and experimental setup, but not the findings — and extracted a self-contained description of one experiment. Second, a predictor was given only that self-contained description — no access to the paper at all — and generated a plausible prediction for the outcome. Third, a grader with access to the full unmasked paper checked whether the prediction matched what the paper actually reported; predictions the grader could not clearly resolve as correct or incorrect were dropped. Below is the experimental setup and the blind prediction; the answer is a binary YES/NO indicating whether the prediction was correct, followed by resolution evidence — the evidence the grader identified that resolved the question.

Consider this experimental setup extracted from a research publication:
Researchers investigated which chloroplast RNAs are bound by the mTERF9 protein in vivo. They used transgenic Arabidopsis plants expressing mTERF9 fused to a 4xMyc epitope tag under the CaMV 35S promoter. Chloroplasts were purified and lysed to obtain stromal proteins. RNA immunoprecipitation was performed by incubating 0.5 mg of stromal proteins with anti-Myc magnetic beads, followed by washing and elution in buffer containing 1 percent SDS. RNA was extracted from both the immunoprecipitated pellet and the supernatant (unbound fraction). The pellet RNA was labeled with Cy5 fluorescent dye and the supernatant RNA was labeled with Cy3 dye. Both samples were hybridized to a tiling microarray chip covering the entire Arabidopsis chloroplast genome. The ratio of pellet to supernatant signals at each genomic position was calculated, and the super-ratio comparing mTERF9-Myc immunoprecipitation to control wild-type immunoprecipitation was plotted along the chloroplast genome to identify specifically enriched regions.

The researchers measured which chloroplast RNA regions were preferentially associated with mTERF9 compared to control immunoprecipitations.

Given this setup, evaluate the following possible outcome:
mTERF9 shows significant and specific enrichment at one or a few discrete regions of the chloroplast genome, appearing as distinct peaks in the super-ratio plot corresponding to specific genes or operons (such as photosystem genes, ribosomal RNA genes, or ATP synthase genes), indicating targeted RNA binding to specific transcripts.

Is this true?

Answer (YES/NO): YES